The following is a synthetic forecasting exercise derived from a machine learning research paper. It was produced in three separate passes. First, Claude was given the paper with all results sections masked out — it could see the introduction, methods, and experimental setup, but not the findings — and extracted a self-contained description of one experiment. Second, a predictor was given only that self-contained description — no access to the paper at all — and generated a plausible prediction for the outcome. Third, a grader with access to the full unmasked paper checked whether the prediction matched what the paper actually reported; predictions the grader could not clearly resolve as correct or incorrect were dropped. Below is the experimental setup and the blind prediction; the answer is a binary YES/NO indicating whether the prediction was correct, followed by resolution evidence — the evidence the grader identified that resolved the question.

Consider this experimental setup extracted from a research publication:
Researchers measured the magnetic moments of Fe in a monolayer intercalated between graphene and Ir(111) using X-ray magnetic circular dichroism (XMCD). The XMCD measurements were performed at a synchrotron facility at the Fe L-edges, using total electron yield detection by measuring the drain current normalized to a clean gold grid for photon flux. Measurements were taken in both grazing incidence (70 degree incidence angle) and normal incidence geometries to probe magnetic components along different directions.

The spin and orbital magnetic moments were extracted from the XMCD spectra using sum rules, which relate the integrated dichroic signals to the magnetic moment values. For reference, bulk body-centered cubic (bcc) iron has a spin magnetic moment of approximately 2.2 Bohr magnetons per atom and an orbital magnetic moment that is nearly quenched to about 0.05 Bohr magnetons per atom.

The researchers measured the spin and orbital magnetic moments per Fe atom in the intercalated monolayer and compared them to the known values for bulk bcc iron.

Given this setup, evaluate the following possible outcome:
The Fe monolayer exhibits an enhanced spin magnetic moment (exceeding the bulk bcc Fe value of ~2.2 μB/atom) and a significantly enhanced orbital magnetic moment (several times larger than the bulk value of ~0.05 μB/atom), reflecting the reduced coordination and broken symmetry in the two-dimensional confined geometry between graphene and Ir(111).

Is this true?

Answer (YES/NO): NO